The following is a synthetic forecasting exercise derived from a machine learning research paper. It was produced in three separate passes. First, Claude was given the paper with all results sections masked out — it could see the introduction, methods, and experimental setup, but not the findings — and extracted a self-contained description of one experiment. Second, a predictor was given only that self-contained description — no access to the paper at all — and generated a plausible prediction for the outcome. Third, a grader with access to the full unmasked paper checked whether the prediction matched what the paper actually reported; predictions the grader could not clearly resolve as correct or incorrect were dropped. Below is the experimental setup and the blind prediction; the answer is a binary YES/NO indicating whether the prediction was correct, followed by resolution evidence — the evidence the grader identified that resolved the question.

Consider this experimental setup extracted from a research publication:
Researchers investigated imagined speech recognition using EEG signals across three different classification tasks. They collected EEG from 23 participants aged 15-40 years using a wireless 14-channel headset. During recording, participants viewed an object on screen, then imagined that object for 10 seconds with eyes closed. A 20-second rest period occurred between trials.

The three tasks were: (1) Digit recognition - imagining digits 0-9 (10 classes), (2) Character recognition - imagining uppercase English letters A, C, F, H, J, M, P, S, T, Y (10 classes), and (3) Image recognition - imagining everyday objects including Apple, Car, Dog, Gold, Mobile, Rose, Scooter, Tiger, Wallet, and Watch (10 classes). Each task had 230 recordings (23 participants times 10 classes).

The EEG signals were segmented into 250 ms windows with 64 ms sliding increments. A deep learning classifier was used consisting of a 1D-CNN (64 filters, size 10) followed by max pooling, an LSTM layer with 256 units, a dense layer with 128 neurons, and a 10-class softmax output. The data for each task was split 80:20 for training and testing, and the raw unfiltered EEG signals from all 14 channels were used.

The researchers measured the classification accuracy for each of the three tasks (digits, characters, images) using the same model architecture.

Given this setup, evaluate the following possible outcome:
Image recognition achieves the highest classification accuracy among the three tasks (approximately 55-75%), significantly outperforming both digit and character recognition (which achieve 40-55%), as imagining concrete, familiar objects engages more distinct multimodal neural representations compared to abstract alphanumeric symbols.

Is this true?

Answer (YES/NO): NO